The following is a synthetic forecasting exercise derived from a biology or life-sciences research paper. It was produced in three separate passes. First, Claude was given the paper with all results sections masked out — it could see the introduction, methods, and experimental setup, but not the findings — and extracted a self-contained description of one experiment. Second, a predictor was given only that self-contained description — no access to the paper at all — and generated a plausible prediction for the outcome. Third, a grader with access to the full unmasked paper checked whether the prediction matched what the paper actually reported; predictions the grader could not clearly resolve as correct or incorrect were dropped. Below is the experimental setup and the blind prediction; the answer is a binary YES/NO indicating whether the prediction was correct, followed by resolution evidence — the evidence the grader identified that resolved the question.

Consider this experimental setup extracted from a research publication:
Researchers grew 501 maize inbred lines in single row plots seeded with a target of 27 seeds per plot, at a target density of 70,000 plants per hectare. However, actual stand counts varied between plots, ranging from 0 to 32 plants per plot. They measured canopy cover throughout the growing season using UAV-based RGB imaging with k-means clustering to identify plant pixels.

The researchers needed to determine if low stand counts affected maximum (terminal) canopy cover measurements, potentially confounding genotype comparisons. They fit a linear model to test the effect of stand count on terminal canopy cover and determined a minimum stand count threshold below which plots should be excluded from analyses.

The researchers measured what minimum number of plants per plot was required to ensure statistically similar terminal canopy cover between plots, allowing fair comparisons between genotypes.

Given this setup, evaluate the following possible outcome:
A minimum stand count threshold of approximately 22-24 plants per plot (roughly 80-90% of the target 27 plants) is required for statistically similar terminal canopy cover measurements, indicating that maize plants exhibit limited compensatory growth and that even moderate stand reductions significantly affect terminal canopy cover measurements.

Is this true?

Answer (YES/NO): NO